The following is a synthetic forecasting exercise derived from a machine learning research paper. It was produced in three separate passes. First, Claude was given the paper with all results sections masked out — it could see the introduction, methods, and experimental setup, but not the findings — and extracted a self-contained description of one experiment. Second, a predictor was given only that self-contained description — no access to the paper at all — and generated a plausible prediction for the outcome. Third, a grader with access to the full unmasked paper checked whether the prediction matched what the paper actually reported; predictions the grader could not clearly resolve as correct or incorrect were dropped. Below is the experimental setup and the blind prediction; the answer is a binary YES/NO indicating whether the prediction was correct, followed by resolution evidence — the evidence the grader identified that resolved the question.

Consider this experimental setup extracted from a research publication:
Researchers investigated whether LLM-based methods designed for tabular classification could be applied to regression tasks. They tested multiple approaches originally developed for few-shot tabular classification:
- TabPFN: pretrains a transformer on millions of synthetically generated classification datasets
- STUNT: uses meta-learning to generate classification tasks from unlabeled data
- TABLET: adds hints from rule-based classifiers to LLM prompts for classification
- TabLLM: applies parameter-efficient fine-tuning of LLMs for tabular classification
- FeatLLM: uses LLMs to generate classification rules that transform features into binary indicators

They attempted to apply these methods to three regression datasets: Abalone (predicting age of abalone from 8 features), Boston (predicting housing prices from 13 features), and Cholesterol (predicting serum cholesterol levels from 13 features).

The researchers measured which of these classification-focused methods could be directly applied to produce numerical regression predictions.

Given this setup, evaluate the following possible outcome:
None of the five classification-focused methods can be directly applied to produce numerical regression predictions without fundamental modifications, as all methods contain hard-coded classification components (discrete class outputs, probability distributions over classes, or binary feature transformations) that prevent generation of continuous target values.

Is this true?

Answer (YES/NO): YES